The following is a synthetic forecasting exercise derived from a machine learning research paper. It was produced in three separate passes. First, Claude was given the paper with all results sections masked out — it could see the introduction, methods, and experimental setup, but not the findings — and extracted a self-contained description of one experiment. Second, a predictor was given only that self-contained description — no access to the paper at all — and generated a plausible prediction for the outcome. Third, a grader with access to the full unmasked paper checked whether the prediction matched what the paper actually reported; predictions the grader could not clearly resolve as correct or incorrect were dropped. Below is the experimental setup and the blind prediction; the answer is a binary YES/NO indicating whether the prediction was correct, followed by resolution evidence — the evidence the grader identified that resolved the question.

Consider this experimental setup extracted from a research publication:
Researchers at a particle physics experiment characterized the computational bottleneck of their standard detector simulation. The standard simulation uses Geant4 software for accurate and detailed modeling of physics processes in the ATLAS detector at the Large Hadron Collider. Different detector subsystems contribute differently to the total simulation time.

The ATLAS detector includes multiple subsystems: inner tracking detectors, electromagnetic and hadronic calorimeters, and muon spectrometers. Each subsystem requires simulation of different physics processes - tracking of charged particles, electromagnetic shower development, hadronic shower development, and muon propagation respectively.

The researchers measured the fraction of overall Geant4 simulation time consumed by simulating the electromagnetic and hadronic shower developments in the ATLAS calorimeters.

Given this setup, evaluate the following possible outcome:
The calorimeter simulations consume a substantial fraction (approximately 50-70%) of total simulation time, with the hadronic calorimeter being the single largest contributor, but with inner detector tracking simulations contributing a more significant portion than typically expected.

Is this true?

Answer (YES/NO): NO